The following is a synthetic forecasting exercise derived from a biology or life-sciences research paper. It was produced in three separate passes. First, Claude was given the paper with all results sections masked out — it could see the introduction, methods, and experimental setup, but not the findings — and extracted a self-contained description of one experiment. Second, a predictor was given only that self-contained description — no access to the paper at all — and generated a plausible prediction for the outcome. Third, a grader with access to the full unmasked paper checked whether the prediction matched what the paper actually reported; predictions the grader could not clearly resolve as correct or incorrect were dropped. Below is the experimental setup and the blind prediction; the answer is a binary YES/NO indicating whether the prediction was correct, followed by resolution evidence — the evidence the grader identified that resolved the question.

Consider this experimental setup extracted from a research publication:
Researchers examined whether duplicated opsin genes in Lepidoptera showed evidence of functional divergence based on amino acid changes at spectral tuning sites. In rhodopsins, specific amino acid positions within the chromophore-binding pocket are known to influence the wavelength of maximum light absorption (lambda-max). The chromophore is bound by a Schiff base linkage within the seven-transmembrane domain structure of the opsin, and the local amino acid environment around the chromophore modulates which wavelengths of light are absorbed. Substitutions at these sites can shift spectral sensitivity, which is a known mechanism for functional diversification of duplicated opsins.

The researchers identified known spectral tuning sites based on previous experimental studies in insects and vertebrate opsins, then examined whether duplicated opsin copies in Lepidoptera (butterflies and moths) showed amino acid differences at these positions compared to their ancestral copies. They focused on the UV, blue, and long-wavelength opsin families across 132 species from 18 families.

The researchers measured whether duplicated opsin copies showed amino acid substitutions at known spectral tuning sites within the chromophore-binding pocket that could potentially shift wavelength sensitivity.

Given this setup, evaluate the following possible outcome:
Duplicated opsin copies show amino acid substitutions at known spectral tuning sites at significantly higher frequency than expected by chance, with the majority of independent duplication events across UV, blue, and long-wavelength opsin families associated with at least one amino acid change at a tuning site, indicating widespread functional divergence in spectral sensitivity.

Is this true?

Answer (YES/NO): NO